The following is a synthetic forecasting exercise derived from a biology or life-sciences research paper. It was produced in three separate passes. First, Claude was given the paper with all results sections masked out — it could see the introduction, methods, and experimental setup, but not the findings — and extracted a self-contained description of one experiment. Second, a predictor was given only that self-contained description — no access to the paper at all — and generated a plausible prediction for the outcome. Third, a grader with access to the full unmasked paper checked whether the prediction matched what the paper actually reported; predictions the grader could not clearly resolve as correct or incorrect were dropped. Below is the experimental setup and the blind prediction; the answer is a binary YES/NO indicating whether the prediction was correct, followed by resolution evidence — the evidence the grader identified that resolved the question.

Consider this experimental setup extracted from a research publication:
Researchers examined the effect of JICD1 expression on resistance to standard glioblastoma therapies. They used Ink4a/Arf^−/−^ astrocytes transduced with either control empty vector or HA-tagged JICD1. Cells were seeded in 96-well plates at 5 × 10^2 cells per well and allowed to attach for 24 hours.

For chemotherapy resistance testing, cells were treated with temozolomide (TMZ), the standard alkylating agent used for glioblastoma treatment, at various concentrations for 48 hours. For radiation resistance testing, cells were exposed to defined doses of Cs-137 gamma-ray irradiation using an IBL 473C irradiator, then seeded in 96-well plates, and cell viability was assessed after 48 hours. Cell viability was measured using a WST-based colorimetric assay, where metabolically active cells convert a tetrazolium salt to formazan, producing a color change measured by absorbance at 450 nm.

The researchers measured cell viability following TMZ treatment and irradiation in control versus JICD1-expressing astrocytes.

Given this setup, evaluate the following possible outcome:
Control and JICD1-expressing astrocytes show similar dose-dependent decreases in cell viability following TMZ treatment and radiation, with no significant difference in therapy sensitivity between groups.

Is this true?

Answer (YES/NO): NO